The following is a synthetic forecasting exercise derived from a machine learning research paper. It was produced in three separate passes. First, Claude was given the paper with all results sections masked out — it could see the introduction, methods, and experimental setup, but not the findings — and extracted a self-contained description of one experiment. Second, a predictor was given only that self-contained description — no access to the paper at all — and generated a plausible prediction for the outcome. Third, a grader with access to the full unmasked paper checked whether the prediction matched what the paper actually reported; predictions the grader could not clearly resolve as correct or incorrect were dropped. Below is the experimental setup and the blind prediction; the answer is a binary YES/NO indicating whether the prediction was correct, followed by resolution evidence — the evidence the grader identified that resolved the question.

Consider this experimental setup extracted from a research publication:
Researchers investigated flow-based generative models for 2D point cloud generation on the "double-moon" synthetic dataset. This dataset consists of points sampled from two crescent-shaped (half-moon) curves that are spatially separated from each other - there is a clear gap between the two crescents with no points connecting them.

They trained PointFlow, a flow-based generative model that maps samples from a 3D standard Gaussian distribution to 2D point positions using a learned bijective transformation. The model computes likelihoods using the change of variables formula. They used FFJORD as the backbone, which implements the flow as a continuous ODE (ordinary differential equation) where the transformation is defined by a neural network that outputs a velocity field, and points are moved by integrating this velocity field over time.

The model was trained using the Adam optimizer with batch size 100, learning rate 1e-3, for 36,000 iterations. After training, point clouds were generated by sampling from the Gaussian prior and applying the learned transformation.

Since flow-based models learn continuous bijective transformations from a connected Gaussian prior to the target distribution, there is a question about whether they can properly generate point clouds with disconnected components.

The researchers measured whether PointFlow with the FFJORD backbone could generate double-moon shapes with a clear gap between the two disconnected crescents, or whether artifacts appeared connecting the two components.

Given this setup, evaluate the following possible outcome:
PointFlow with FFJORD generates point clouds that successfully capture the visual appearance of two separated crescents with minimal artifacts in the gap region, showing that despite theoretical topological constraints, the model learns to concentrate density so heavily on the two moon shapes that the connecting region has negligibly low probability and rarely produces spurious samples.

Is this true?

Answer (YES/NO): NO